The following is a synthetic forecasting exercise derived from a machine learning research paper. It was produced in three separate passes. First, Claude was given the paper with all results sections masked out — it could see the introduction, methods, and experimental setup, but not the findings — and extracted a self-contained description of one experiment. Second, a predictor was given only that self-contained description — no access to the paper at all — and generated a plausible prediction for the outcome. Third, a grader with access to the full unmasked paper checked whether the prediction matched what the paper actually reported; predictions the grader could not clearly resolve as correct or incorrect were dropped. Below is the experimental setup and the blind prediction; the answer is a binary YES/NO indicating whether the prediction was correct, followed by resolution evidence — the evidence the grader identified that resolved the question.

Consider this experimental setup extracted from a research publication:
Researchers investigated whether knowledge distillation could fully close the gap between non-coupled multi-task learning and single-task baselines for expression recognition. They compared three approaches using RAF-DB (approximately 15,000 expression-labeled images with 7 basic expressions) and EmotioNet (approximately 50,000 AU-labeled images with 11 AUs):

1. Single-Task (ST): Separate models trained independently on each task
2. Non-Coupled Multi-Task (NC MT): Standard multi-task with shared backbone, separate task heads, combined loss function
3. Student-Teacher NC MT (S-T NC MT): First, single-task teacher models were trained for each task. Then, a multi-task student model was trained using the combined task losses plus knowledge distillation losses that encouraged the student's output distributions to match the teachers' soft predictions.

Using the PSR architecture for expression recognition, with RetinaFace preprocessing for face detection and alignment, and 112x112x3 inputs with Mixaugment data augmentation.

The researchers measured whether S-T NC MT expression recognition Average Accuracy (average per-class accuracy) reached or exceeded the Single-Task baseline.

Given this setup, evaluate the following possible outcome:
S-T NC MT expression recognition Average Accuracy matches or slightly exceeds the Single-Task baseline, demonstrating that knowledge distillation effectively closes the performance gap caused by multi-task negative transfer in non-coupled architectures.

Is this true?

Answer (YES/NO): NO